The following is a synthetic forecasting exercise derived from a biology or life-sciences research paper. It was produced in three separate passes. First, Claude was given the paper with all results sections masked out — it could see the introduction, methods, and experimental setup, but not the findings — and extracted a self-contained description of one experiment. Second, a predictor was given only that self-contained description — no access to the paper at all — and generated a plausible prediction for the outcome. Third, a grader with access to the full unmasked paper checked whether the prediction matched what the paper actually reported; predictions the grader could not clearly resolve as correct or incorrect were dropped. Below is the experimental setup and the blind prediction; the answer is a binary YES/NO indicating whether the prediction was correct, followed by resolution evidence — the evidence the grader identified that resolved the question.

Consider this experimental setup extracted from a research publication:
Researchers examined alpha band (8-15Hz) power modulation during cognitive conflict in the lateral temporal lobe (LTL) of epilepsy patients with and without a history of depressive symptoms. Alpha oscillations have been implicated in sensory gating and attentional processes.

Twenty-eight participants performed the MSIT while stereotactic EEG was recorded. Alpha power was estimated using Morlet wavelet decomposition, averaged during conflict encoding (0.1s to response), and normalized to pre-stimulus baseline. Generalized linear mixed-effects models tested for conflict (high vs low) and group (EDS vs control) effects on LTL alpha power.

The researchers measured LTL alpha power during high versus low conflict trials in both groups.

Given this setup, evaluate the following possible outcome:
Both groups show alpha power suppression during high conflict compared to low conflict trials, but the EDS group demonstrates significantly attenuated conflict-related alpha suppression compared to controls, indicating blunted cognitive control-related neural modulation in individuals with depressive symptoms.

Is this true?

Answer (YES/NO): NO